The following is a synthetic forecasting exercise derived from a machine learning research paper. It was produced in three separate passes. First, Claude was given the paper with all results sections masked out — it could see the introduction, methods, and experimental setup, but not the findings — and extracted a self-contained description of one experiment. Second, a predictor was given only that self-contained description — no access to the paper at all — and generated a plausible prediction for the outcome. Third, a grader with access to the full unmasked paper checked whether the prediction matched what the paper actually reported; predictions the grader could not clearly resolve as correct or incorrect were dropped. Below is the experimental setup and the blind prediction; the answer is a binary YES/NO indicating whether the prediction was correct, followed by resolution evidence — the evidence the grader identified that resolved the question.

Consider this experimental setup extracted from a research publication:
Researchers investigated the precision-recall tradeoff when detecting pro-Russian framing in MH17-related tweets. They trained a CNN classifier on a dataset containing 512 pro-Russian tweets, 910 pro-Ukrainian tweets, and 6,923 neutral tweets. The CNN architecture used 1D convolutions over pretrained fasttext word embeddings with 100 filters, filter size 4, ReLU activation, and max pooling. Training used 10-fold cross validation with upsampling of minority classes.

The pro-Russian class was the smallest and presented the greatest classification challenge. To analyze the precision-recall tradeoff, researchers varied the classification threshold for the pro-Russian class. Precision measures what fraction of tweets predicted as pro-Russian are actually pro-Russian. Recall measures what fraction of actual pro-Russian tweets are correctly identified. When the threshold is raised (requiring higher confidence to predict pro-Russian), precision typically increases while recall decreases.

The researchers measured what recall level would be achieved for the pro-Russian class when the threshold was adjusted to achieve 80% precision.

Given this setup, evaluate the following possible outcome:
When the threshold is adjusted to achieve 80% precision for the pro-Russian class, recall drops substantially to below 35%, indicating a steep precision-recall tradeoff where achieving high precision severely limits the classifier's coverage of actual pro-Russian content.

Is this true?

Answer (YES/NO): YES